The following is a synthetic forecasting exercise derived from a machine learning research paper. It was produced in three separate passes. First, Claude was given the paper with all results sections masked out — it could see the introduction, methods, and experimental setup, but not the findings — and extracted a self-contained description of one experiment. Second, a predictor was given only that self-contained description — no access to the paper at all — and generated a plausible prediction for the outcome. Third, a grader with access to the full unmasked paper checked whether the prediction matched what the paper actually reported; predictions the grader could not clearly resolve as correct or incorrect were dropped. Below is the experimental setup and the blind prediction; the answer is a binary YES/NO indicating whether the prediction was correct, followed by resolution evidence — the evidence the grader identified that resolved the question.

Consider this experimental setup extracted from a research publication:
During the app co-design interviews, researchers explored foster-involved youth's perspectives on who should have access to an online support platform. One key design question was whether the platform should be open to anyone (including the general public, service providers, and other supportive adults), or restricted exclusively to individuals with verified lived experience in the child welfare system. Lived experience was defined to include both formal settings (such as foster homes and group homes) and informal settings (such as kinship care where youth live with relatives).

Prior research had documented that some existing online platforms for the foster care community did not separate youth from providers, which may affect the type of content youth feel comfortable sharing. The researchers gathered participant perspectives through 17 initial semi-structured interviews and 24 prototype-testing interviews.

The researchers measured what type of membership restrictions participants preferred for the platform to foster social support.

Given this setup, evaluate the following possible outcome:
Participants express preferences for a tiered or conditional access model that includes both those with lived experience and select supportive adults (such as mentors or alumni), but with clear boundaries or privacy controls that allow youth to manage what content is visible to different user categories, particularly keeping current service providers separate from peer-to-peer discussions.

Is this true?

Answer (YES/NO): NO